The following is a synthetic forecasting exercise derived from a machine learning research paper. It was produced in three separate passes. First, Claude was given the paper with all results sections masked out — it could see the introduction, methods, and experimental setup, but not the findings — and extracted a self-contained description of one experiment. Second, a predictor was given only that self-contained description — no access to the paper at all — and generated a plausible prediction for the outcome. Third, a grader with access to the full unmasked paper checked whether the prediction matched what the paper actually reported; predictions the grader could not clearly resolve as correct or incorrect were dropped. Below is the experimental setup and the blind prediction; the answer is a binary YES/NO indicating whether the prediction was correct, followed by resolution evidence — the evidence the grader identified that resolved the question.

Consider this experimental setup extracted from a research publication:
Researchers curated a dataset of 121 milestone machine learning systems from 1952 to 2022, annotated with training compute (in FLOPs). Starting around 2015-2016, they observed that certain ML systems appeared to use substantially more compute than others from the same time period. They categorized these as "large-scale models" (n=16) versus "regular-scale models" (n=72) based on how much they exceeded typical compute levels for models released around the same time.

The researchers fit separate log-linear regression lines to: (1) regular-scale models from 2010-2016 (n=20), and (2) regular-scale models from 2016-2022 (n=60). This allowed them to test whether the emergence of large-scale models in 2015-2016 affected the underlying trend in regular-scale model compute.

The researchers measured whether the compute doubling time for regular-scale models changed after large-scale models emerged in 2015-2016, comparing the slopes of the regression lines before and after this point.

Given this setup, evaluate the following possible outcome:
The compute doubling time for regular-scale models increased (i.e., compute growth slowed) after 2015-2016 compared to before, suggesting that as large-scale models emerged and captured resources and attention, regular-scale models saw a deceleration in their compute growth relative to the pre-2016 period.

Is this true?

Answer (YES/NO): NO